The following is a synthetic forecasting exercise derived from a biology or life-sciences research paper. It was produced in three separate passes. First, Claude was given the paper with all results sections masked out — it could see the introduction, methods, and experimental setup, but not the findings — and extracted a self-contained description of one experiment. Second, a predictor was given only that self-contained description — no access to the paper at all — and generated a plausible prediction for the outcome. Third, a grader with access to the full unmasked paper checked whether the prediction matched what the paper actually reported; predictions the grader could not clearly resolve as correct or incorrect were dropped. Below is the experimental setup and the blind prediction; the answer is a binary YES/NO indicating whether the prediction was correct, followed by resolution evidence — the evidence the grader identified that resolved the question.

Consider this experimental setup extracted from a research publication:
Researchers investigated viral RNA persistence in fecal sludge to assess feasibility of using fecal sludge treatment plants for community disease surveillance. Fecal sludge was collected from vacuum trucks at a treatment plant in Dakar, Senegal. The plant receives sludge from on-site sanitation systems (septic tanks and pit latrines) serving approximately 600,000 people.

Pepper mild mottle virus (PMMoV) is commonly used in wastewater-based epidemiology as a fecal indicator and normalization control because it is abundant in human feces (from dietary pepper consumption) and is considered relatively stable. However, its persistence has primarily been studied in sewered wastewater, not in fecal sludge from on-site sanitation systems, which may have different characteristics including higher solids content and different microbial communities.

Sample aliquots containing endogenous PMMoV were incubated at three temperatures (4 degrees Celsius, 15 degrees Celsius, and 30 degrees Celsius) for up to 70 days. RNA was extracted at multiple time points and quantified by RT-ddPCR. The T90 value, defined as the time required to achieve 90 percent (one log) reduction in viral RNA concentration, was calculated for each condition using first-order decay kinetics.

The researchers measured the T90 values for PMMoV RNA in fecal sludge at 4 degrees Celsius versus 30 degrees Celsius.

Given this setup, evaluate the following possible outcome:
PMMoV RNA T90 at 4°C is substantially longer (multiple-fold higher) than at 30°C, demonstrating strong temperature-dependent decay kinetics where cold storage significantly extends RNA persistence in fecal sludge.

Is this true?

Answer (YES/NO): NO